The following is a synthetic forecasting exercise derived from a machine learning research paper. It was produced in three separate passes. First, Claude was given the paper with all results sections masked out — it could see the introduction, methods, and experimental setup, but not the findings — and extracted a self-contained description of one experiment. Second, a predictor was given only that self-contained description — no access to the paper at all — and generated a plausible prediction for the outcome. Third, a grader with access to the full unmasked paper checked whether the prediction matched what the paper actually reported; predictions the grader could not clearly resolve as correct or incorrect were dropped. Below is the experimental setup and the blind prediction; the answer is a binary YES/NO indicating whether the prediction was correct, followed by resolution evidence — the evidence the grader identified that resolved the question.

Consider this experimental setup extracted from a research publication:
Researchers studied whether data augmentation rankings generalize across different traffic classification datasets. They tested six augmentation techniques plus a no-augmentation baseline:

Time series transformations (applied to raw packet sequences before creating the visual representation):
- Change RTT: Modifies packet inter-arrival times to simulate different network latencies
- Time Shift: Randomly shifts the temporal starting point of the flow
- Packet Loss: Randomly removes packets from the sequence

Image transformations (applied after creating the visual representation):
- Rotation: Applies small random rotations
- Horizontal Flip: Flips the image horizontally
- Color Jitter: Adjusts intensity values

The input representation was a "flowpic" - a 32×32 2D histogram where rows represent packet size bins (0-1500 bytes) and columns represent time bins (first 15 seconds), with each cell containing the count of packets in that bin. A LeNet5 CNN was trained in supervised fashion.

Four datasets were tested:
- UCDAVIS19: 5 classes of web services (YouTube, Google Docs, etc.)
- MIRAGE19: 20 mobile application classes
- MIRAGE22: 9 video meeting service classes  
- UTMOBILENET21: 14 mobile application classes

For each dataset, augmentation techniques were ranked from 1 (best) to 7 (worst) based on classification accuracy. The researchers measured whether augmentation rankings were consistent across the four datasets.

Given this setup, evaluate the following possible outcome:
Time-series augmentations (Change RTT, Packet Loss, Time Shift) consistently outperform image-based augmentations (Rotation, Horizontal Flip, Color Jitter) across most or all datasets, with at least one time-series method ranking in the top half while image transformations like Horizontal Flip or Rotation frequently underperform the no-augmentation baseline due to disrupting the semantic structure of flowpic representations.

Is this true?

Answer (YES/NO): NO